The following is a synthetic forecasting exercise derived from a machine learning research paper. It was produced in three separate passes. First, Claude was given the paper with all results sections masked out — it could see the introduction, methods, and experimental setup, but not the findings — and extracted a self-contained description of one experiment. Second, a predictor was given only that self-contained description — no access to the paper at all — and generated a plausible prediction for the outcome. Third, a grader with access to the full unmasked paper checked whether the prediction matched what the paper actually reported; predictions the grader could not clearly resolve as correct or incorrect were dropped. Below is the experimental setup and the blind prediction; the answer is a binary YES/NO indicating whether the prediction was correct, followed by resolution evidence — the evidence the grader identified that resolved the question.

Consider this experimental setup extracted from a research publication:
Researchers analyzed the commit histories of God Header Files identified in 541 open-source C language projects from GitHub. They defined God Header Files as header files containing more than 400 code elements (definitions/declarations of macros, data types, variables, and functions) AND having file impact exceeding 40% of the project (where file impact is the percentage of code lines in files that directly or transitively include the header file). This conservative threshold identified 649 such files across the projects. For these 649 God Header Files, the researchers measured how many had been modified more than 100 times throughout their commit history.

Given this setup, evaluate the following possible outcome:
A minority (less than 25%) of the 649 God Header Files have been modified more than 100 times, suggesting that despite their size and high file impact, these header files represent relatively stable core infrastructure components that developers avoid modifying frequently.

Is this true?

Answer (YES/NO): NO